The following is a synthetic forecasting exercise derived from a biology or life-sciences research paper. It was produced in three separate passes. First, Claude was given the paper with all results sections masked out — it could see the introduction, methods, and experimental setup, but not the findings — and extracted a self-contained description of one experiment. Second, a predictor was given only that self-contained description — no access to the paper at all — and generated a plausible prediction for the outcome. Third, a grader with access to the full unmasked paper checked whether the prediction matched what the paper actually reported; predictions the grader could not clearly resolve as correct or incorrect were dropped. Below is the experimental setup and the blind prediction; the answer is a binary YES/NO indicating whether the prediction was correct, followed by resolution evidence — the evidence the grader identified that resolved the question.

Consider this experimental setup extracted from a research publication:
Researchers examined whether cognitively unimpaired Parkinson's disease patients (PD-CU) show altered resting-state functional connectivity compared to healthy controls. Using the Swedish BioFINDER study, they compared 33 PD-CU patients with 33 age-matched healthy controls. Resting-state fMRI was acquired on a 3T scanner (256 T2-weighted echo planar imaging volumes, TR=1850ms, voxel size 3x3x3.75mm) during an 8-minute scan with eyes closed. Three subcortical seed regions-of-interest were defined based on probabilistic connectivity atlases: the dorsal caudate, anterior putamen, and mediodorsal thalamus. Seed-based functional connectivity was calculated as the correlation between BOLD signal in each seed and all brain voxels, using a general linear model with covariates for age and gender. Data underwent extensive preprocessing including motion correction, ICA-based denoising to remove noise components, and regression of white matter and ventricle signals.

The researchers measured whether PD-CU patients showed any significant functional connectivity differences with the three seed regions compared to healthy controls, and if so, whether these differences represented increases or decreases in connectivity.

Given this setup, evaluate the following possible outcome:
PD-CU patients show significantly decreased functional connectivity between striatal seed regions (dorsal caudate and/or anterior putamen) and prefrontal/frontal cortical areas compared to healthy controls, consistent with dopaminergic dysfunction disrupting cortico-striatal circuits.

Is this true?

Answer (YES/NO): NO